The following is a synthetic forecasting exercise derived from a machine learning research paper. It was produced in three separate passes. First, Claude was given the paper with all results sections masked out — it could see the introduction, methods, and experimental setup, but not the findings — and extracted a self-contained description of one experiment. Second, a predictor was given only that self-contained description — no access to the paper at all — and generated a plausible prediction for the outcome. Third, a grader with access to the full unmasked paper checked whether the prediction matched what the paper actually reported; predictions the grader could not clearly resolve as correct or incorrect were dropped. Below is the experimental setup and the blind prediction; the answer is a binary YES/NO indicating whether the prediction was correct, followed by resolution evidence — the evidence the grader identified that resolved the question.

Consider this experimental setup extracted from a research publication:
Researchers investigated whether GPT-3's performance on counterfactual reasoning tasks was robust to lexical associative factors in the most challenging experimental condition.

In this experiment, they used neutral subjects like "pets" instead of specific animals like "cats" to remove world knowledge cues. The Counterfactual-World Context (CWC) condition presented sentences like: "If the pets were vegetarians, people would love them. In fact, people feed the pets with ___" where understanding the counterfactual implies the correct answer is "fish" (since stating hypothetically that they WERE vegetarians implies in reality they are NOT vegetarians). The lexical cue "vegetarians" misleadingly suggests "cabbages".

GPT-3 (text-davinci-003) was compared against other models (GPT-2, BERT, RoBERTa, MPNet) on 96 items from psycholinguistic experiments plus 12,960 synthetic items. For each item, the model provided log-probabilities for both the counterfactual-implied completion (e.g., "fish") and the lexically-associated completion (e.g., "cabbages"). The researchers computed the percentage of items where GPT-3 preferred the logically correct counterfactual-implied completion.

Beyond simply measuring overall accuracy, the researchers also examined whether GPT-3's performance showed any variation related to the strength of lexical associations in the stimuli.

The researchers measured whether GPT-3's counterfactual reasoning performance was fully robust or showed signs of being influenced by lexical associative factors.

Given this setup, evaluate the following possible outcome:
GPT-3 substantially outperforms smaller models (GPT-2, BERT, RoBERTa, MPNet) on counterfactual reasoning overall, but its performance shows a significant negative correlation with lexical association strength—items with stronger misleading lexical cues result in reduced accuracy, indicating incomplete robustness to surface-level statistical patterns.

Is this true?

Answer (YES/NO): NO